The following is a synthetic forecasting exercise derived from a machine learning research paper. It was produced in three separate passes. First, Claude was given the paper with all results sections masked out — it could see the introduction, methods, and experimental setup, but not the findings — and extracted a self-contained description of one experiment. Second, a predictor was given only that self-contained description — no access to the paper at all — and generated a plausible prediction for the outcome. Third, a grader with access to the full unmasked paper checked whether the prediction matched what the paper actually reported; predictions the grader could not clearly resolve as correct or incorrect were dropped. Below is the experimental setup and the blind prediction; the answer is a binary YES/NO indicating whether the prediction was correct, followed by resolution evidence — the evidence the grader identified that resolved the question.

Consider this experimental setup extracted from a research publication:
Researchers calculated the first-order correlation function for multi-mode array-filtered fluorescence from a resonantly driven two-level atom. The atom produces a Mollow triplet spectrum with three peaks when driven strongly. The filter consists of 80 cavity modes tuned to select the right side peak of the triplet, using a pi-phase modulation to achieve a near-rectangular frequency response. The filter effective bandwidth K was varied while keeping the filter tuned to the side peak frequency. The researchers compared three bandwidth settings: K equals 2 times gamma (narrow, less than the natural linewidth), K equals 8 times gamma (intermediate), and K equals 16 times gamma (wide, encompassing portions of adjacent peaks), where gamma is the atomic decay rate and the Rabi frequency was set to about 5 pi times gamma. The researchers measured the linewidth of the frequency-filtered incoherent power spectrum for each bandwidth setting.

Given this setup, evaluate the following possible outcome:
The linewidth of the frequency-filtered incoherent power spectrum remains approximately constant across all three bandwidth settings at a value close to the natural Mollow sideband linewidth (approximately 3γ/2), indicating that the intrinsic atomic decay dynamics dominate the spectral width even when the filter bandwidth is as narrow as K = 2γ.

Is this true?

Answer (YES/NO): NO